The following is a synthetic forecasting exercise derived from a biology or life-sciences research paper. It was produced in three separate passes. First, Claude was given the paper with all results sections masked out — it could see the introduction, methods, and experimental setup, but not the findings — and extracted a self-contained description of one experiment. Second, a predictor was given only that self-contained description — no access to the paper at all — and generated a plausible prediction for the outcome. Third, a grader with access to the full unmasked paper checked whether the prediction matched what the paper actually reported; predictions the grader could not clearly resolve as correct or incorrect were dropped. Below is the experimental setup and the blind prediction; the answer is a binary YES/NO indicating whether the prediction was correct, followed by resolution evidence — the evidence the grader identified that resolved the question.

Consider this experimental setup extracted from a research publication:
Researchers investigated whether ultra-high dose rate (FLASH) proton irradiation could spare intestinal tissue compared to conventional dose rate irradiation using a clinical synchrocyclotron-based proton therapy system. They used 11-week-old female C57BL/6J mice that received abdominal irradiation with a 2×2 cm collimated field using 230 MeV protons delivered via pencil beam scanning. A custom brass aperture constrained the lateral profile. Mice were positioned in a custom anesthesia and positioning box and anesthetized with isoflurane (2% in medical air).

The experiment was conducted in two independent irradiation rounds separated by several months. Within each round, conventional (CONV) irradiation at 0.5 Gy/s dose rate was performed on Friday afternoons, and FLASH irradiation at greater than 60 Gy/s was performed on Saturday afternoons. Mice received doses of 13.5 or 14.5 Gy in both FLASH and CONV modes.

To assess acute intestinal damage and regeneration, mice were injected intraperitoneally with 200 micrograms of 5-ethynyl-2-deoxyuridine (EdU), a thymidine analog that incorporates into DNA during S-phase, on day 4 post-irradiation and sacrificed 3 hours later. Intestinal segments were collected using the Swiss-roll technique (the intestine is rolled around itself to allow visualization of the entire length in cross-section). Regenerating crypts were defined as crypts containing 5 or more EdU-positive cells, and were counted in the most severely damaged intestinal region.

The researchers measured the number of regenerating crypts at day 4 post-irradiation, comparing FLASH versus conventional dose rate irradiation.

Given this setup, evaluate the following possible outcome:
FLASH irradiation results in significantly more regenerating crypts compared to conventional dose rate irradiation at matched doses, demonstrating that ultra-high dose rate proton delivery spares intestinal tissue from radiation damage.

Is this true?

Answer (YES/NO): NO